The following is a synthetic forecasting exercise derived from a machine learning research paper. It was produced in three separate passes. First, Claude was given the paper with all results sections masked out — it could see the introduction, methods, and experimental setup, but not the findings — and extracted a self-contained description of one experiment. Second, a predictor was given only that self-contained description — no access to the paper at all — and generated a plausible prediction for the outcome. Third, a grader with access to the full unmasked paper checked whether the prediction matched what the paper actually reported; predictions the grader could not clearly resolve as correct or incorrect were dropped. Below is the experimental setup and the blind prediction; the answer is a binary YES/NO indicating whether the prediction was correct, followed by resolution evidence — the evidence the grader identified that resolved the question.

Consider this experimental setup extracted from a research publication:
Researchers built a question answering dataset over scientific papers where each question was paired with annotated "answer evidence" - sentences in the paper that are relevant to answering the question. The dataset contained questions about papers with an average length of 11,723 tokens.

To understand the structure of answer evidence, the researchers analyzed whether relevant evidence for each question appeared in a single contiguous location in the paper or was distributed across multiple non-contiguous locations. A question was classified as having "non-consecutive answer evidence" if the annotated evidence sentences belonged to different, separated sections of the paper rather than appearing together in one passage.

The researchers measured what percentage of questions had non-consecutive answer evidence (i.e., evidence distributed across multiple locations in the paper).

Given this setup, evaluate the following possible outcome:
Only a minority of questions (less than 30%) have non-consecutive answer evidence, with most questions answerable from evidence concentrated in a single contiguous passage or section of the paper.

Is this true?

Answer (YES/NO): NO